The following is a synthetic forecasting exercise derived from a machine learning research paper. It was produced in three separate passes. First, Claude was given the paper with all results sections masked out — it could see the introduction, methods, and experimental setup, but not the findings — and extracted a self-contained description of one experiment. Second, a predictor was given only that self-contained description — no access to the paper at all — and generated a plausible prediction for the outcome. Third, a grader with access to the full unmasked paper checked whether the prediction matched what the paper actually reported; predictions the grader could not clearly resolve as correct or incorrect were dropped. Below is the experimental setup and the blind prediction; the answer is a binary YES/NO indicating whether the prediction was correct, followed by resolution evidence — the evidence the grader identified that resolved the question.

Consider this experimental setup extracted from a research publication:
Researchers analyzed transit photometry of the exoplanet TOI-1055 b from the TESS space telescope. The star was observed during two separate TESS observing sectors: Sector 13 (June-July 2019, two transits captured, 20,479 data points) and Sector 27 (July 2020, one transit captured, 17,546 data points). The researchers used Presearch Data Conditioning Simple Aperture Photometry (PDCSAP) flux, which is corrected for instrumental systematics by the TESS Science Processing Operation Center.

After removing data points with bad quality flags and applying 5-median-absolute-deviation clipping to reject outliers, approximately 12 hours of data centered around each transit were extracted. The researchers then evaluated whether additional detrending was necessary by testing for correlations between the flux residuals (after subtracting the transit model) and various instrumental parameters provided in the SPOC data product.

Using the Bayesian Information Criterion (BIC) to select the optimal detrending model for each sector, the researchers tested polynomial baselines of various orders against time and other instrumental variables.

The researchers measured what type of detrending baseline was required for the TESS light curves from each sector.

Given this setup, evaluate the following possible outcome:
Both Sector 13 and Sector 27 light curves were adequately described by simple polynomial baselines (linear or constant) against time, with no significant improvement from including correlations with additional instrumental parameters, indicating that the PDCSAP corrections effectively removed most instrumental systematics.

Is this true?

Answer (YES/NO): YES